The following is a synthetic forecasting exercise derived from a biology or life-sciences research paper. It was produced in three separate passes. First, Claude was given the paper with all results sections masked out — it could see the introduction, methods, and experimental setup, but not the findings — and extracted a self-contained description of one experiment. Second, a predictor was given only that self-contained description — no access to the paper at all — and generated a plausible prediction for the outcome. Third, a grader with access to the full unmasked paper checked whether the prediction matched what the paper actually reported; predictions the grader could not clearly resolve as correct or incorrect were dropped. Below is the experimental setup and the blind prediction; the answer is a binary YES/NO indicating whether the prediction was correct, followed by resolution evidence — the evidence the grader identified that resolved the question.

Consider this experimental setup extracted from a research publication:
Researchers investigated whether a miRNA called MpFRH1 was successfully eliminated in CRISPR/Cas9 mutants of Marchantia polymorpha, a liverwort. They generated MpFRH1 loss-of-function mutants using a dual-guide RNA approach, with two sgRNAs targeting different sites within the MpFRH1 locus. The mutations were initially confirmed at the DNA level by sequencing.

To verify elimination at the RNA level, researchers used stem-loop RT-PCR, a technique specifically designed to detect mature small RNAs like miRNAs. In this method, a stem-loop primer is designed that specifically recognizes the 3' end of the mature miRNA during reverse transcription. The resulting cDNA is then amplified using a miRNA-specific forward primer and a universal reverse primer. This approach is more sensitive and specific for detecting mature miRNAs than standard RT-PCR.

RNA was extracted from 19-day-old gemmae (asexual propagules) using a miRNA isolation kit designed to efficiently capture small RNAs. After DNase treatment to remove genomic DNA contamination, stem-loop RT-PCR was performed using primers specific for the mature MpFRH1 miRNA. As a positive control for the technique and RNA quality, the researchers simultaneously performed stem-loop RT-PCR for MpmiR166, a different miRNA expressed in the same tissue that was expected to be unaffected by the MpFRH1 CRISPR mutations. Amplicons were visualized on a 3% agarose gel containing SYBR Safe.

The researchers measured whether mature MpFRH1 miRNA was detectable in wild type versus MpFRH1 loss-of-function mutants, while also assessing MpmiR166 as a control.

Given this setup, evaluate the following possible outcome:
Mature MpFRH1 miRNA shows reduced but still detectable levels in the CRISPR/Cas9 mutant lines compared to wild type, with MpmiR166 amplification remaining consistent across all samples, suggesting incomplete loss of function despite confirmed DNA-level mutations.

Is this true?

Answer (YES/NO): NO